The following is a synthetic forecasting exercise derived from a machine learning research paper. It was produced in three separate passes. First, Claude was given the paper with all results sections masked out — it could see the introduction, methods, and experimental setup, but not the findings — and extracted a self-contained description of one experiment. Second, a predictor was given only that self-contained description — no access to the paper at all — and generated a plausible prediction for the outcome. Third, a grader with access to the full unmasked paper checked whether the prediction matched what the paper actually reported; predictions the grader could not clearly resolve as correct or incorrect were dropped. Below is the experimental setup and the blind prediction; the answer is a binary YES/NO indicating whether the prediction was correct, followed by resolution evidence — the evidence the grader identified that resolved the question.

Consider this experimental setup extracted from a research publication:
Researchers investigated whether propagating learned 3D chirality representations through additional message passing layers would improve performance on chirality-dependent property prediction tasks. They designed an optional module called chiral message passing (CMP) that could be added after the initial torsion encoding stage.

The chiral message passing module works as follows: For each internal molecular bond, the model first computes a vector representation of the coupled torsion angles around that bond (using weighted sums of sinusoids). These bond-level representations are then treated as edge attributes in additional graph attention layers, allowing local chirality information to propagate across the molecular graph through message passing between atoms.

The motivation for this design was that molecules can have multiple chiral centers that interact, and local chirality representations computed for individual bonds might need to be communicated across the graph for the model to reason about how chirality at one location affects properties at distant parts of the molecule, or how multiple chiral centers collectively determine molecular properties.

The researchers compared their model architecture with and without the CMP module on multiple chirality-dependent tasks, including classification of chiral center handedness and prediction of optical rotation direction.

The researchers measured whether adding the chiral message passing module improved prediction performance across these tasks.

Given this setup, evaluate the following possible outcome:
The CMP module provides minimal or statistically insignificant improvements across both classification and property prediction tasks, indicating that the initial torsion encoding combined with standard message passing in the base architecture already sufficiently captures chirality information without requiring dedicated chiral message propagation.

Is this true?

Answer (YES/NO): YES